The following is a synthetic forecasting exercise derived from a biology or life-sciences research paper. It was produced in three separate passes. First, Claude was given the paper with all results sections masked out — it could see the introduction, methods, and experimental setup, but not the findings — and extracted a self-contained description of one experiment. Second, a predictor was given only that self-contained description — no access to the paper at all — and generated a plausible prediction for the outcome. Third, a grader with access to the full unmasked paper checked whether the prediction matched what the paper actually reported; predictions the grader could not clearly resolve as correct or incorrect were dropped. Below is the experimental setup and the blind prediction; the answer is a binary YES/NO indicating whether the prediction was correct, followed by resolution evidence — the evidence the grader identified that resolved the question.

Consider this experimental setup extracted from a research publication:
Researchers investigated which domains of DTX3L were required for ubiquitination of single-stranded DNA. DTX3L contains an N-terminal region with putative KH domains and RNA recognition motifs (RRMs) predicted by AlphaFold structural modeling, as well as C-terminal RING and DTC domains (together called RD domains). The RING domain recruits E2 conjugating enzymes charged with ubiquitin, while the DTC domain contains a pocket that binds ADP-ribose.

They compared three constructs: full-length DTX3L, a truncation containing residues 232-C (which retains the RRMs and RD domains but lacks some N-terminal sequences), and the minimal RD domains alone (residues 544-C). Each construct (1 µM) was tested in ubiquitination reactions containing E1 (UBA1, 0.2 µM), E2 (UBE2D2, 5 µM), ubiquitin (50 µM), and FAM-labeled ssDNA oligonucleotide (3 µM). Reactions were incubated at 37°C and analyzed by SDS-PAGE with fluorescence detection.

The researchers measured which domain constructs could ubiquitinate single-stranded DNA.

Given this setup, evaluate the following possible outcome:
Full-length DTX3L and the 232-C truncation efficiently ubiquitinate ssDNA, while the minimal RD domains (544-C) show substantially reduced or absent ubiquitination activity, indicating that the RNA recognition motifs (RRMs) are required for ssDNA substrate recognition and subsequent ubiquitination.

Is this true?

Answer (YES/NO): NO